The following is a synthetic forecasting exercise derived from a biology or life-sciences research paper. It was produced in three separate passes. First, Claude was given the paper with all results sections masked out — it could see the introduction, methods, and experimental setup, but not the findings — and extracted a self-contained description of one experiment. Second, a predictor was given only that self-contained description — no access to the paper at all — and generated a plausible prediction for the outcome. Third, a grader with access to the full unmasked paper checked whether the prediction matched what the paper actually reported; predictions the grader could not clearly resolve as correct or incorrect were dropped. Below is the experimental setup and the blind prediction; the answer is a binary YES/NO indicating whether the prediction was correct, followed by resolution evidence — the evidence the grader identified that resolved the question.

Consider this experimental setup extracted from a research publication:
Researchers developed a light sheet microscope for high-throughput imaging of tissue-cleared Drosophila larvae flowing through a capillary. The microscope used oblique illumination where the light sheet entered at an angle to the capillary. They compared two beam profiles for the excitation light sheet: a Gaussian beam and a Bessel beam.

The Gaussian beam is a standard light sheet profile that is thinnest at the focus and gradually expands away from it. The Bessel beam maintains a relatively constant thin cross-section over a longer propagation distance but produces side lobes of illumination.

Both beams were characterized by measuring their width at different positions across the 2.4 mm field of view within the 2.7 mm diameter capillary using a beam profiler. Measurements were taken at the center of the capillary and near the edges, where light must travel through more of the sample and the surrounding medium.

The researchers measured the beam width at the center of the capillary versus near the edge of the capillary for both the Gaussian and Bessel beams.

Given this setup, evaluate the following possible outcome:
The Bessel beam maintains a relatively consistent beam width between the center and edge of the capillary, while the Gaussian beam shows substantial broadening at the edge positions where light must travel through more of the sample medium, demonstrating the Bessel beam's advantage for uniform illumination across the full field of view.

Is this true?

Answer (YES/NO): YES